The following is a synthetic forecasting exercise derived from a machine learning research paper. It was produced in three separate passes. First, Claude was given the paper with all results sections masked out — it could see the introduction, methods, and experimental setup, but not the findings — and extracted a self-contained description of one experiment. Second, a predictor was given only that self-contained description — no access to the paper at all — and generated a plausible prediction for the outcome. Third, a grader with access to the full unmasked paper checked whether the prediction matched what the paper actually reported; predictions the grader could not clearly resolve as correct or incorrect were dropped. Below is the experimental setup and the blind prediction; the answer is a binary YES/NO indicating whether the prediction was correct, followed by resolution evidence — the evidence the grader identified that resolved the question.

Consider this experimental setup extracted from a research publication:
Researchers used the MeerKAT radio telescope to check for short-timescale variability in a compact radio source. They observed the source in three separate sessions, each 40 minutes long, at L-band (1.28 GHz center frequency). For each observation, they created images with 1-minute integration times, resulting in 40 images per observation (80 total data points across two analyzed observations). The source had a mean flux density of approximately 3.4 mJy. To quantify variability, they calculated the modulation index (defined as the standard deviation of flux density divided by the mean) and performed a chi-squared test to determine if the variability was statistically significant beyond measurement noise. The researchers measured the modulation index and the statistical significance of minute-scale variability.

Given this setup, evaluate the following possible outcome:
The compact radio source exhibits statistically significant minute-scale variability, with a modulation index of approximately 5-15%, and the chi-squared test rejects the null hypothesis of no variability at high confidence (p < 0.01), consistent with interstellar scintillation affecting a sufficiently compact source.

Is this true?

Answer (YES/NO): NO